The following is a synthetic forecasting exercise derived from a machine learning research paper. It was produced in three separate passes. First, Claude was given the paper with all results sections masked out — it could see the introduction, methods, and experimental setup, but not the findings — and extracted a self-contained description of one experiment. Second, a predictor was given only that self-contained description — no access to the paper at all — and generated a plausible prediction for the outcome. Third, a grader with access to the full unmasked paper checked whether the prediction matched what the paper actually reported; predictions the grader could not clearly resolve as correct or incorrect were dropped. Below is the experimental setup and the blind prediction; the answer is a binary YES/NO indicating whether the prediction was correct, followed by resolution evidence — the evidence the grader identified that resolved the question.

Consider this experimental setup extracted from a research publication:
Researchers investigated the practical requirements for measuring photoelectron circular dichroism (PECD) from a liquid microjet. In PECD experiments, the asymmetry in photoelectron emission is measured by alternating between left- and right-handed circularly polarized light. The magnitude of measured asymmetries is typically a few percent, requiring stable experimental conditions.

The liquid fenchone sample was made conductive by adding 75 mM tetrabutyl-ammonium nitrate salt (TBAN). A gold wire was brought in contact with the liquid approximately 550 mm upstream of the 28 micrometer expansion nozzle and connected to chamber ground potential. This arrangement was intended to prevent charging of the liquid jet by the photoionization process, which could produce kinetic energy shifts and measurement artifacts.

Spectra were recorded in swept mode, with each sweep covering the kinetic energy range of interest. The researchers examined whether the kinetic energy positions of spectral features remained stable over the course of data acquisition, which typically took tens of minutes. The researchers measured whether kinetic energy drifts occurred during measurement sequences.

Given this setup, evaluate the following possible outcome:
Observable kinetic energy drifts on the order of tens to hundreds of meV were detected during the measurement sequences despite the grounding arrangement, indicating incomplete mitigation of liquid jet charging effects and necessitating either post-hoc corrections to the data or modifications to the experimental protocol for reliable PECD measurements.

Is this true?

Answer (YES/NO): NO